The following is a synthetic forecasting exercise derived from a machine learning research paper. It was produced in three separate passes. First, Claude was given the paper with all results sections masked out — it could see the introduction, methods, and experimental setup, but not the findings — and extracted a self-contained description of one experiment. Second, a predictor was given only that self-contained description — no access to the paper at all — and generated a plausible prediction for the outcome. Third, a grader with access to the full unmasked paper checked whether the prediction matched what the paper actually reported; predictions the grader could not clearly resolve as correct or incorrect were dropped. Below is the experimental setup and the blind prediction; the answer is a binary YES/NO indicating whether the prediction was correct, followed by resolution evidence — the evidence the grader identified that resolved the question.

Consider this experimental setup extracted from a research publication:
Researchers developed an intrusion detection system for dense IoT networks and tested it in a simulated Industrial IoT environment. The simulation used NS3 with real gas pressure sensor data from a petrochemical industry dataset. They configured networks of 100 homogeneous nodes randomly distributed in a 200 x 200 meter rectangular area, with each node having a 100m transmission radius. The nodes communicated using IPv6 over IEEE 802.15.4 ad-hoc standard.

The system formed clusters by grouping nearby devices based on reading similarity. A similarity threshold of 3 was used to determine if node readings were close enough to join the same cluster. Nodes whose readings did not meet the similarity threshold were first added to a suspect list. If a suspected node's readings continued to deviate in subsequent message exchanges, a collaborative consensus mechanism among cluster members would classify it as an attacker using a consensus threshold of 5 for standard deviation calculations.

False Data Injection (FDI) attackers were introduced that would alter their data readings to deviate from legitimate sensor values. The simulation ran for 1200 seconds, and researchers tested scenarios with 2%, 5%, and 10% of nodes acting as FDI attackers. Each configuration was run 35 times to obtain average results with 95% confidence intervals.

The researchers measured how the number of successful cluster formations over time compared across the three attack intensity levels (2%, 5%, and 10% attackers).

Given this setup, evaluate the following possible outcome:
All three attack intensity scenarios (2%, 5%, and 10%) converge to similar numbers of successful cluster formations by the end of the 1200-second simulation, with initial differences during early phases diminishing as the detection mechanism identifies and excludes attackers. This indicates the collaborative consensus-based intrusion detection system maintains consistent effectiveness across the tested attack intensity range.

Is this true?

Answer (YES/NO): NO